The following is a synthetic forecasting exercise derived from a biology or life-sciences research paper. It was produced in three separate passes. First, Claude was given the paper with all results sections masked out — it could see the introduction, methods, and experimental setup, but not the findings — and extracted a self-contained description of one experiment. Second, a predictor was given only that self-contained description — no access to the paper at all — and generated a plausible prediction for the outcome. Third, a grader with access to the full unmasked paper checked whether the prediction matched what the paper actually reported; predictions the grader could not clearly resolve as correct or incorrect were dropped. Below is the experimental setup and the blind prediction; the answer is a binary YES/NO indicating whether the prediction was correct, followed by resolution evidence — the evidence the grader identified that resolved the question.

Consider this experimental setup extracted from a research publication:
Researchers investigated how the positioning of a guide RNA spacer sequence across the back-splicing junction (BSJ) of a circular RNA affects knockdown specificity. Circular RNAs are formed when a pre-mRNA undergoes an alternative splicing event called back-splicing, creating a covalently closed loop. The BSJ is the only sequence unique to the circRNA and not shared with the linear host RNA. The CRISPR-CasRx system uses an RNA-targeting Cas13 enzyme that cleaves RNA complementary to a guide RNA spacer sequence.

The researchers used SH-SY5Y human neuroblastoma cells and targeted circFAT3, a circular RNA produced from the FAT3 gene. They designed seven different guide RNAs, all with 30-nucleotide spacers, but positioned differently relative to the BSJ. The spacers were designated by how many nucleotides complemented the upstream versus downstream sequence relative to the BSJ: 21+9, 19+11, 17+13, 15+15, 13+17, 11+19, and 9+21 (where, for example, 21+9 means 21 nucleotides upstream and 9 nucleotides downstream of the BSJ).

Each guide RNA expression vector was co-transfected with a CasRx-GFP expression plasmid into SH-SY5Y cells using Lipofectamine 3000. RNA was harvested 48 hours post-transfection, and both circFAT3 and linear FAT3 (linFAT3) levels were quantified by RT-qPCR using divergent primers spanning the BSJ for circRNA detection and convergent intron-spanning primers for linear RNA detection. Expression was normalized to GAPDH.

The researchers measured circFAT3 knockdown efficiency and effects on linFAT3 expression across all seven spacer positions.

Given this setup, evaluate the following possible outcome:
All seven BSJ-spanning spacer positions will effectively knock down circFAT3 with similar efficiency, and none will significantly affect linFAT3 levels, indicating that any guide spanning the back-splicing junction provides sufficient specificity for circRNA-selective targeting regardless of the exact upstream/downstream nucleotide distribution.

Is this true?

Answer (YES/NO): NO